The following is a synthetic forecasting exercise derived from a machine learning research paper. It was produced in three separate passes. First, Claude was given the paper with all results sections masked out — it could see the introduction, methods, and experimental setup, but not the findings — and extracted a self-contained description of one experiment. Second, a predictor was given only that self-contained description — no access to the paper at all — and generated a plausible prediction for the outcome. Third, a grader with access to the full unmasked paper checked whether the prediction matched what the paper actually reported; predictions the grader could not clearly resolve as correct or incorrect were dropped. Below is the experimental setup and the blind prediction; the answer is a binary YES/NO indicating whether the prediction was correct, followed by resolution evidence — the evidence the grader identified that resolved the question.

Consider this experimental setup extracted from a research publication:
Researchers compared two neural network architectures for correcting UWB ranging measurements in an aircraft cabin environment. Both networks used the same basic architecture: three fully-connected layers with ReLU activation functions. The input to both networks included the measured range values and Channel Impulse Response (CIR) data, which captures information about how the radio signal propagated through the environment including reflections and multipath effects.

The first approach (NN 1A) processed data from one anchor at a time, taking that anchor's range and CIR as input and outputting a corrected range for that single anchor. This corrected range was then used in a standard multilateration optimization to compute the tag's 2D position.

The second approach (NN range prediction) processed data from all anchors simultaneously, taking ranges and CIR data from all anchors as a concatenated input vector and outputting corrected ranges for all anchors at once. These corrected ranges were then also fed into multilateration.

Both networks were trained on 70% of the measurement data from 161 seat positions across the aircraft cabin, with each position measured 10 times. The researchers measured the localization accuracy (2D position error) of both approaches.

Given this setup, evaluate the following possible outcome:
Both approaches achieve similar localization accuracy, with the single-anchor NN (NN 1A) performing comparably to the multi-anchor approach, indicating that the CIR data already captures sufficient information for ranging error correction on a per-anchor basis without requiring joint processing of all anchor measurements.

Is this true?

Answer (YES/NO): NO